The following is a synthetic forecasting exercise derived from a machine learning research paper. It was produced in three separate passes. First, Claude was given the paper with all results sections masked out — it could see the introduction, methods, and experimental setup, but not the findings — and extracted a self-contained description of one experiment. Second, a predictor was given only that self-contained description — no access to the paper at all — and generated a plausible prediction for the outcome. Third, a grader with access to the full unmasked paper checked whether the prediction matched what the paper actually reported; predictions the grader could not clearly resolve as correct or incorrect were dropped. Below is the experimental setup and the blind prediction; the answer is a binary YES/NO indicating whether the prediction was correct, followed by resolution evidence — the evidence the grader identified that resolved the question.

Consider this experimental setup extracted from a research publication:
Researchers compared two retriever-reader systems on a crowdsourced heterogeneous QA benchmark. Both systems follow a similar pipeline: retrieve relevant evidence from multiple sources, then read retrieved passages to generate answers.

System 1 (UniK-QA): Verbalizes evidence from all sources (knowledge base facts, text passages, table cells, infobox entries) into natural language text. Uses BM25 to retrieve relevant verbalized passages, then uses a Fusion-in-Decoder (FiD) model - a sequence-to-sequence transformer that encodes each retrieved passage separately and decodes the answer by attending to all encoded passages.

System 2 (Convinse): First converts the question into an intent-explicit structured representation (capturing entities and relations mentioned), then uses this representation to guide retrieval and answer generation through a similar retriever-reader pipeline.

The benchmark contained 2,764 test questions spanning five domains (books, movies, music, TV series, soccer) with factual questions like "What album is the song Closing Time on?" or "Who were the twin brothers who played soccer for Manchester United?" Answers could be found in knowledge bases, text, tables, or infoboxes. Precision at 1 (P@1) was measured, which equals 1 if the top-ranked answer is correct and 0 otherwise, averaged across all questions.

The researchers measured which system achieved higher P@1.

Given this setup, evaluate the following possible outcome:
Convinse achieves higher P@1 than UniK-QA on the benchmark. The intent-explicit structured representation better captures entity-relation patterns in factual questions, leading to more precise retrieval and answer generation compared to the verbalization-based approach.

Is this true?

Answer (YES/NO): NO